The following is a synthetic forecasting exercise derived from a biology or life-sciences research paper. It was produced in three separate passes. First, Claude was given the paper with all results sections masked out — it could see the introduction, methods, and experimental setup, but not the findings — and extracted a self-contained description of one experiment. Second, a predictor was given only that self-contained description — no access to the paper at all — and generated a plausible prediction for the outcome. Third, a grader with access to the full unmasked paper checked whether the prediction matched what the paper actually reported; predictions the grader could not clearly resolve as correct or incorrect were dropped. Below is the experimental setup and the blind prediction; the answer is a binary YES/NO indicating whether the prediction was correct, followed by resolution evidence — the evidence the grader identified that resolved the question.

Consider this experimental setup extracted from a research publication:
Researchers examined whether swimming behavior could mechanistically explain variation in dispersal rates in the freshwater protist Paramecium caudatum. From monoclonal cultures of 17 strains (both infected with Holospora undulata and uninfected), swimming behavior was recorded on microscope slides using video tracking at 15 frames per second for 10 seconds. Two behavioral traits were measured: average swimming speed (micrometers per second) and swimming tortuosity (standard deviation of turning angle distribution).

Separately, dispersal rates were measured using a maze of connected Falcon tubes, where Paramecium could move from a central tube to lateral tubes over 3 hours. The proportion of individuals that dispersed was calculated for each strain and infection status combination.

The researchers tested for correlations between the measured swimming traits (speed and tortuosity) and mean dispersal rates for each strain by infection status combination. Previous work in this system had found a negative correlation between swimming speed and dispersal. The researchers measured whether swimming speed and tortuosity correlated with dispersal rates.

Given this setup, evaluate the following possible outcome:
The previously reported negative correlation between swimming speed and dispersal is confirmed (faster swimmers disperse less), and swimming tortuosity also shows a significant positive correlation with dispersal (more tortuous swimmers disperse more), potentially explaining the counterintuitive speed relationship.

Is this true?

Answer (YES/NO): NO